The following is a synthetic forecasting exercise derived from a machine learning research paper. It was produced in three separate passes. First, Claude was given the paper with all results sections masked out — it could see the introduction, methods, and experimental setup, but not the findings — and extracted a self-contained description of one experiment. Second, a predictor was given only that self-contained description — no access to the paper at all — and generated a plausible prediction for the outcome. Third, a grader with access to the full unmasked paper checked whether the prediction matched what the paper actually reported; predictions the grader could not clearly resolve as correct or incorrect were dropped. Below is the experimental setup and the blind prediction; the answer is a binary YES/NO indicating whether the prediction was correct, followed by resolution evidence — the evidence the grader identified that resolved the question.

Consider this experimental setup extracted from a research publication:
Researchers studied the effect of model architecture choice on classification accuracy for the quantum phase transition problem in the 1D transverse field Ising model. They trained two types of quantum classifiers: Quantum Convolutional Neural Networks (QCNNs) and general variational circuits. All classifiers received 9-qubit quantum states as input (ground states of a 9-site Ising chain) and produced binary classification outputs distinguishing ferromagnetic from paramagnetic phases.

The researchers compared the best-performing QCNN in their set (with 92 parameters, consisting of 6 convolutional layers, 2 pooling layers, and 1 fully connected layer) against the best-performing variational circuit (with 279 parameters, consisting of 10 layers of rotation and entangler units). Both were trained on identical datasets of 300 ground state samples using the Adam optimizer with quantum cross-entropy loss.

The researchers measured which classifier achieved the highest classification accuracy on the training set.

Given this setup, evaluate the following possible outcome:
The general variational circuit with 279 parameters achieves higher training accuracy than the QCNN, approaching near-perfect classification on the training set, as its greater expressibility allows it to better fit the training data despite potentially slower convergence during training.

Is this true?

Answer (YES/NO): NO